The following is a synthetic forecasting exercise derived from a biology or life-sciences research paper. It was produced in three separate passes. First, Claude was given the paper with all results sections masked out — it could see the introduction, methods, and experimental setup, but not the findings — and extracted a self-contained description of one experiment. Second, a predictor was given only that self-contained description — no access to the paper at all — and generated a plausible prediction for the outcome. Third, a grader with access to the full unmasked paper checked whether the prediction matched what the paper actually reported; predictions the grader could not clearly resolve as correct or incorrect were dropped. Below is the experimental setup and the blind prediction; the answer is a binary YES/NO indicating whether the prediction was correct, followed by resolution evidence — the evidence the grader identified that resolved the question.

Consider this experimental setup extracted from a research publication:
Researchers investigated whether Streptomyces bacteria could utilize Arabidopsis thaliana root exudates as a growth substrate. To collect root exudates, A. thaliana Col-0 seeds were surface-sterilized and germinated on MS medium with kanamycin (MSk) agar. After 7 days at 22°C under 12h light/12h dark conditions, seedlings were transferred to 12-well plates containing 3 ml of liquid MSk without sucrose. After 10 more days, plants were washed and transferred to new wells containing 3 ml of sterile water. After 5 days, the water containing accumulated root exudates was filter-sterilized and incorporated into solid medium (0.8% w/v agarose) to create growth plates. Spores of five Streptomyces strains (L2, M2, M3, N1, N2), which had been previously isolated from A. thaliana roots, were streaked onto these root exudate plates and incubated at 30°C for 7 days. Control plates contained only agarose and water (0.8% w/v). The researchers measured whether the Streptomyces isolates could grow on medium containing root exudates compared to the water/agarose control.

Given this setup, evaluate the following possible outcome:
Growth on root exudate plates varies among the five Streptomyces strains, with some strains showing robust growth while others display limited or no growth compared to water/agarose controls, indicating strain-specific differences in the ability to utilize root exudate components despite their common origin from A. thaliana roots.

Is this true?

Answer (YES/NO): NO